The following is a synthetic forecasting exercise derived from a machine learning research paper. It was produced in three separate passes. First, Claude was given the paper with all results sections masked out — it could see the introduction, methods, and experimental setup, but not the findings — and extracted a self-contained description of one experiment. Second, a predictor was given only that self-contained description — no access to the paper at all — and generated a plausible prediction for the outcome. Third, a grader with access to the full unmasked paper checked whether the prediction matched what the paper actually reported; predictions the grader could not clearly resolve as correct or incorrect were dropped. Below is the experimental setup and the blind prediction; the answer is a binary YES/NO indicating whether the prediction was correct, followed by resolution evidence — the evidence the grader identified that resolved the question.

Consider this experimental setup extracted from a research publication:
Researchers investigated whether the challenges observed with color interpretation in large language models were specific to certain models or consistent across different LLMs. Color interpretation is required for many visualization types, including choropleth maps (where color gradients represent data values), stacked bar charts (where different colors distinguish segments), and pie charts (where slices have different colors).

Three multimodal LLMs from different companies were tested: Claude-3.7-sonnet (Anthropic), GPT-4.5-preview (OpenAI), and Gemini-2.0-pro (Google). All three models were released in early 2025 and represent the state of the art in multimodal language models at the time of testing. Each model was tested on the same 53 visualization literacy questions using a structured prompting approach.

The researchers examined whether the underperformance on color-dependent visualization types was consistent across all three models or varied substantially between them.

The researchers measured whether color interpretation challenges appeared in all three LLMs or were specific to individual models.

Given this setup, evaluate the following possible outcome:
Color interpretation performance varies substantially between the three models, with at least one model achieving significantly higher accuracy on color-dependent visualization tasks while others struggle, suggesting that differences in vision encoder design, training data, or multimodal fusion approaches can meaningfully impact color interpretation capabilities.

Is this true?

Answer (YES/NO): NO